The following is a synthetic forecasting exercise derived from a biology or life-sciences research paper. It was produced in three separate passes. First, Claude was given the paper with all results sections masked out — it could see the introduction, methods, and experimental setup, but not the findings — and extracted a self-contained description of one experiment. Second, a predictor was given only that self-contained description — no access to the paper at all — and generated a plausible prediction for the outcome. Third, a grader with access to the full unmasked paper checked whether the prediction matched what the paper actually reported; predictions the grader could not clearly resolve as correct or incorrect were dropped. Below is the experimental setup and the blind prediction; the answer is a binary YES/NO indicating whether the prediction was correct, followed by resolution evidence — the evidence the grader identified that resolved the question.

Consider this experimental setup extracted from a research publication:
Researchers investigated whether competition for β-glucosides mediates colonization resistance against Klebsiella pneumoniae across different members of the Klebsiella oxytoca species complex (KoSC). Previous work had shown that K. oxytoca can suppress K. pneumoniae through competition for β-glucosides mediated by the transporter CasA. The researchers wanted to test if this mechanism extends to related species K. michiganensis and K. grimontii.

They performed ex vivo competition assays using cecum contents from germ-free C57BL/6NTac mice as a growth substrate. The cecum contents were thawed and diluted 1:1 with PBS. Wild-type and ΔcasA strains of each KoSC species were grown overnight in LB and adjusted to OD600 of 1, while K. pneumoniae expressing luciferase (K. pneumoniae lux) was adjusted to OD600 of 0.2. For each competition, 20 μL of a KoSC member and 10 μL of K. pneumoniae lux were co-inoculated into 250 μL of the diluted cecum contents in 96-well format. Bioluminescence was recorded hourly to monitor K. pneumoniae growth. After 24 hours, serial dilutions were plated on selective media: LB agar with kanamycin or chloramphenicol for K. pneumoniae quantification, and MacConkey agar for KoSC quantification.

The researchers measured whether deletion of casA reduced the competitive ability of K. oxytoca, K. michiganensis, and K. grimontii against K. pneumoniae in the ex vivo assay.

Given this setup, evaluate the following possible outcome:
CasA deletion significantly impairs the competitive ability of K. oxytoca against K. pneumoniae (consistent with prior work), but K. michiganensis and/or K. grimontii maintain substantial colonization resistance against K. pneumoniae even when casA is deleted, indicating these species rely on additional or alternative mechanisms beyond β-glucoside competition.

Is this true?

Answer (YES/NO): YES